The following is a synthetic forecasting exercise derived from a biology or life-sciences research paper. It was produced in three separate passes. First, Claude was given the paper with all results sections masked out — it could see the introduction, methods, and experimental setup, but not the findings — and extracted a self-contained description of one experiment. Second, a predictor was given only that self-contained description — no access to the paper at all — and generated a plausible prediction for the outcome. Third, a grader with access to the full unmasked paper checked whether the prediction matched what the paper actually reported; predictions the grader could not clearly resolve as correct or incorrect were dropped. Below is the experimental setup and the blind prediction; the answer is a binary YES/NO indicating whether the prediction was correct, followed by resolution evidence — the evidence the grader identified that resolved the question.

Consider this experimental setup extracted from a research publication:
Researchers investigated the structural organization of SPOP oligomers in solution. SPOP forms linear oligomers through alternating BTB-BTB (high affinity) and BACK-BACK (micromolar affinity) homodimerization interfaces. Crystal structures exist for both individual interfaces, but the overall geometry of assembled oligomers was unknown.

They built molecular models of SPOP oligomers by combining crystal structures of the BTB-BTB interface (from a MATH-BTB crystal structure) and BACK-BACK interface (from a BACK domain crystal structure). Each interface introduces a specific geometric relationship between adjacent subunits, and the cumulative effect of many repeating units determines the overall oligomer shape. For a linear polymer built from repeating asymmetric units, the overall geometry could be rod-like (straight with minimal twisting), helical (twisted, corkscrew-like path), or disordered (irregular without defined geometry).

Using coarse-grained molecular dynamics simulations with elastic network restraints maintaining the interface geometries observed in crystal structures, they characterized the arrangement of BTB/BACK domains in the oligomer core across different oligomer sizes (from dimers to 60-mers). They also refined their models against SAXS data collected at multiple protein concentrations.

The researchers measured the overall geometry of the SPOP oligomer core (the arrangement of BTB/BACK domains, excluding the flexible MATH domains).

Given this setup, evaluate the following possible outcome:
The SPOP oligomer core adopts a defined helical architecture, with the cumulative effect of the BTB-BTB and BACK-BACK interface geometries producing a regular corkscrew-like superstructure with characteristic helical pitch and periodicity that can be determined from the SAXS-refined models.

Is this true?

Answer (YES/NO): YES